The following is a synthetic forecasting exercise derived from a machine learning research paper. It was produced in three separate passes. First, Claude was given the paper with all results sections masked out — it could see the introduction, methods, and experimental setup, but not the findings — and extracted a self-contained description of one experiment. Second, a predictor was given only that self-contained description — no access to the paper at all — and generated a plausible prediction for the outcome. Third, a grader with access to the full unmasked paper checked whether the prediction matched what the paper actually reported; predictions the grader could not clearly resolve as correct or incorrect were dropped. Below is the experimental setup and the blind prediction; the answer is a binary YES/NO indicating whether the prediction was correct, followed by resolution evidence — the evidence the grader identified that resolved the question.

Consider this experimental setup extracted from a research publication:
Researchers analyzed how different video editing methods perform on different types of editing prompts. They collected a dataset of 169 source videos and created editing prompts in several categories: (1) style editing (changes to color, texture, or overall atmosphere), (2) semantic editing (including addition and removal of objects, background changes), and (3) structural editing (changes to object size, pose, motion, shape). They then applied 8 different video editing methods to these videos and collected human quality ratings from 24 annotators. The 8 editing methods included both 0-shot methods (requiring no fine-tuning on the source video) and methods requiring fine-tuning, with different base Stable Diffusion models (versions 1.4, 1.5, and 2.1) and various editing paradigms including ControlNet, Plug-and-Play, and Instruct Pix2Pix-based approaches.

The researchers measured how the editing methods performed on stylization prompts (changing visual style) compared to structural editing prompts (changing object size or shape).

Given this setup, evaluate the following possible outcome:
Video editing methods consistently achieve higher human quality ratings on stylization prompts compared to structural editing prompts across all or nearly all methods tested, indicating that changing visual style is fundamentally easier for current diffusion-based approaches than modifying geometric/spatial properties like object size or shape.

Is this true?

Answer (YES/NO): YES